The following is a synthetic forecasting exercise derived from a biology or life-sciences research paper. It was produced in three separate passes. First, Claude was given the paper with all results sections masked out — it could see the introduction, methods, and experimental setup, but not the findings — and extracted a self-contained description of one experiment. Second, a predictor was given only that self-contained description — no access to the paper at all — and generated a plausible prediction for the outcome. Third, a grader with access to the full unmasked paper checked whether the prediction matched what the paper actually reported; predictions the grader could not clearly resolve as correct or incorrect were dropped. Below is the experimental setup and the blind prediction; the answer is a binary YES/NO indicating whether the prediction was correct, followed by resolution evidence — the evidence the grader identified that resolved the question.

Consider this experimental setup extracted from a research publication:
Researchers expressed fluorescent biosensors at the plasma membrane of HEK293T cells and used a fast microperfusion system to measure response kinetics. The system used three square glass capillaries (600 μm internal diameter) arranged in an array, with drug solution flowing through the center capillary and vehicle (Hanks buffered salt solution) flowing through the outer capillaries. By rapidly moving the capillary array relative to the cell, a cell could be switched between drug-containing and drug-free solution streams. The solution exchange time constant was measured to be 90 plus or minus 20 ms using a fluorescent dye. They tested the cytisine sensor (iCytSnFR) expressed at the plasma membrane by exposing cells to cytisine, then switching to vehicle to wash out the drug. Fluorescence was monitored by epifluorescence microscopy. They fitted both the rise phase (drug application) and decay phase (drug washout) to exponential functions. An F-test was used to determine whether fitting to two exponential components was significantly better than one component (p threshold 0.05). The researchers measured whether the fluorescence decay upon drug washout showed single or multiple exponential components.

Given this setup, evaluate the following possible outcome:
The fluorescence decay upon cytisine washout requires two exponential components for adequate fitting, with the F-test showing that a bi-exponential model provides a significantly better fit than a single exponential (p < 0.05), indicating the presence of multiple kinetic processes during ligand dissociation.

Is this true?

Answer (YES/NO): YES